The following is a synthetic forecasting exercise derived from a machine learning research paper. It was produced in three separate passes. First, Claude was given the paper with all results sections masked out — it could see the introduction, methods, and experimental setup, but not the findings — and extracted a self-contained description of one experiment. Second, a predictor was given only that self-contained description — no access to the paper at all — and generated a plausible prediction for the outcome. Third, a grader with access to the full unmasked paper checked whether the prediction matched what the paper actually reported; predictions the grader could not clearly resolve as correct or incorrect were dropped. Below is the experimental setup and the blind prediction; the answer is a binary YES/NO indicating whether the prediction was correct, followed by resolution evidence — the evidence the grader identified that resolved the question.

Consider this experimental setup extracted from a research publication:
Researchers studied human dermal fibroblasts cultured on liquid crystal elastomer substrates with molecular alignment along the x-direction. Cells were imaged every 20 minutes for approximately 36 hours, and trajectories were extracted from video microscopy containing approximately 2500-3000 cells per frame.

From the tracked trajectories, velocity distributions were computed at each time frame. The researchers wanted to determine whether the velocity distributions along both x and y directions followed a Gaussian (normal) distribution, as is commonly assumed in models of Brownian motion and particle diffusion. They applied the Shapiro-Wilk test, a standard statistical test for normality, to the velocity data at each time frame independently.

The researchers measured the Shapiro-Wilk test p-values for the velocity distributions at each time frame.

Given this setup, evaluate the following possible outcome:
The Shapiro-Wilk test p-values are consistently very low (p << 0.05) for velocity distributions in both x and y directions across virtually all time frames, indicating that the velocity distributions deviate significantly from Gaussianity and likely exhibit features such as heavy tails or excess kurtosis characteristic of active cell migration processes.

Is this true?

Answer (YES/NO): YES